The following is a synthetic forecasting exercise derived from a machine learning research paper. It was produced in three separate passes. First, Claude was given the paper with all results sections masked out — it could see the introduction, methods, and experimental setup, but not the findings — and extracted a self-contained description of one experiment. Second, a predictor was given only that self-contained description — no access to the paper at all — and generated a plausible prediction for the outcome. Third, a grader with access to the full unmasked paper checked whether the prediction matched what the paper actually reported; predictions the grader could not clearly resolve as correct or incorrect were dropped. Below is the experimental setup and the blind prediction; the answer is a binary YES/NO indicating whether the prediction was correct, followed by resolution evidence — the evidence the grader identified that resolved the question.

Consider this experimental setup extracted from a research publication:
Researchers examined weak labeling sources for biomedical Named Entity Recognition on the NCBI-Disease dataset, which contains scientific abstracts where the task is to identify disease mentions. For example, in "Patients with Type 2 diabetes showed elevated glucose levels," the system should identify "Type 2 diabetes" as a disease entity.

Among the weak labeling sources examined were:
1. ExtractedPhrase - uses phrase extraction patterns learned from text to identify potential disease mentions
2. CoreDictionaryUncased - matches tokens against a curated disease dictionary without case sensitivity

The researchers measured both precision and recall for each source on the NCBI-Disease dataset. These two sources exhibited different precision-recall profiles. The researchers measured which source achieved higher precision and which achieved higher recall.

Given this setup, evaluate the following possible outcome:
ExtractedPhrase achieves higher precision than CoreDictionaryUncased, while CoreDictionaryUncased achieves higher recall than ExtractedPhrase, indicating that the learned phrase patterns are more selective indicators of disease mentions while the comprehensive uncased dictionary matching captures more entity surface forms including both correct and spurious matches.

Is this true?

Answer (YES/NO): YES